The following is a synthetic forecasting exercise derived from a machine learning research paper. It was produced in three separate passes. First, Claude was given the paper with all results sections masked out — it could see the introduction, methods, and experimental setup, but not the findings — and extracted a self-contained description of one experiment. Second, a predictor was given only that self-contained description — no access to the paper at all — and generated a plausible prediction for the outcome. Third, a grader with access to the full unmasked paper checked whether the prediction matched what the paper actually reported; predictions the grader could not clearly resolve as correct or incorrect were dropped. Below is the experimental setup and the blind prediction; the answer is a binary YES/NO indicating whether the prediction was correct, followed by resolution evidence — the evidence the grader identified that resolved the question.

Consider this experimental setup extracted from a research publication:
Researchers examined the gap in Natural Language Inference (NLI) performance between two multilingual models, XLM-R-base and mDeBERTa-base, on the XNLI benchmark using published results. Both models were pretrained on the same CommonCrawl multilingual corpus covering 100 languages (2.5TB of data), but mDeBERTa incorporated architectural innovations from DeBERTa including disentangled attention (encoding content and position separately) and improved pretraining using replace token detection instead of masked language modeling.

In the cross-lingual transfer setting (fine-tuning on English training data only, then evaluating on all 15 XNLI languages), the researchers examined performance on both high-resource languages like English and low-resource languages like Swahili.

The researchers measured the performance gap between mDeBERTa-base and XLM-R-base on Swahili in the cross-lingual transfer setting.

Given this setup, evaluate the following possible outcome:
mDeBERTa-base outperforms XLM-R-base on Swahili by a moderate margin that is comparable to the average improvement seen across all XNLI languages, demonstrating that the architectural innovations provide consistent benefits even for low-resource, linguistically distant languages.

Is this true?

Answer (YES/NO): NO